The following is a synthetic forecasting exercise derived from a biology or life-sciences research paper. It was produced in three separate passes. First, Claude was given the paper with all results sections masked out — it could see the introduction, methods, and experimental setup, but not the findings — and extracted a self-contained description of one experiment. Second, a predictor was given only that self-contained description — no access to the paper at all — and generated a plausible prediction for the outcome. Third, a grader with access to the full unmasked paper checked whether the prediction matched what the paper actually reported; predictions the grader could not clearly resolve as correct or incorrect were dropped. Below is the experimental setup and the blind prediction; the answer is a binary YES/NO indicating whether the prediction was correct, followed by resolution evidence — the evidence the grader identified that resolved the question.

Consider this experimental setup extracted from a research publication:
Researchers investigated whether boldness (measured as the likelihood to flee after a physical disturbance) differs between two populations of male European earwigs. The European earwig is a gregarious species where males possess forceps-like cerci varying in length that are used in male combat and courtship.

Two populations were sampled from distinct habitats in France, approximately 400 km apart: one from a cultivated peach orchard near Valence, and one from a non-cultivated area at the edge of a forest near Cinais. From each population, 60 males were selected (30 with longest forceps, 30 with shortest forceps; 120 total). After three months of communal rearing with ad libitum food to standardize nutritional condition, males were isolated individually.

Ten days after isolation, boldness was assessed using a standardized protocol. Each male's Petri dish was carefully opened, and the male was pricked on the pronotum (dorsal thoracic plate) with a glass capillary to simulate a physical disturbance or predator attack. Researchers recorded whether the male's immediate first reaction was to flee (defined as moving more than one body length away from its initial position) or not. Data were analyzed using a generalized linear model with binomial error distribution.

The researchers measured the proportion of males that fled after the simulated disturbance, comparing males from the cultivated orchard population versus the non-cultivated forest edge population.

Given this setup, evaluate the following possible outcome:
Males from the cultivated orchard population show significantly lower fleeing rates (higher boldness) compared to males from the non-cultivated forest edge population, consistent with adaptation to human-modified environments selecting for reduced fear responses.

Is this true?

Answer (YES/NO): NO